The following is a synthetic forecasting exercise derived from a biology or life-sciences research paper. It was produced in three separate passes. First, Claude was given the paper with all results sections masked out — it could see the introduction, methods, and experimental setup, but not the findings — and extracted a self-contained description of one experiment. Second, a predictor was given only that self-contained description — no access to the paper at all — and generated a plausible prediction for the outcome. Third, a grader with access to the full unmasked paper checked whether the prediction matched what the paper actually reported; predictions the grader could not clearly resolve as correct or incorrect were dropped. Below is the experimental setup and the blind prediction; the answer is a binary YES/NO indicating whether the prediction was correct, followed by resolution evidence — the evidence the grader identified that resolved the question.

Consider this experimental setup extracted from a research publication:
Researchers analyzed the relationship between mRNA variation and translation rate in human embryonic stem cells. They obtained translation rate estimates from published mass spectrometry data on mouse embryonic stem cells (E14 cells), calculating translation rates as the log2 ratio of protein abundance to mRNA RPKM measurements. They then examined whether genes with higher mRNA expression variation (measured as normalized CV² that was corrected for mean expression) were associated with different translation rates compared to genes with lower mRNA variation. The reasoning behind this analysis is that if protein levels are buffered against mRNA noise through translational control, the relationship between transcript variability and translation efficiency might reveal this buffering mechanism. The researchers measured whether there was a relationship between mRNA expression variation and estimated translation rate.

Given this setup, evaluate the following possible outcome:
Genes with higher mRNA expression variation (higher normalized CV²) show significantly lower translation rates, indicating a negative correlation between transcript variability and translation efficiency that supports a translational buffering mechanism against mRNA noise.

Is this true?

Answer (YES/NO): NO